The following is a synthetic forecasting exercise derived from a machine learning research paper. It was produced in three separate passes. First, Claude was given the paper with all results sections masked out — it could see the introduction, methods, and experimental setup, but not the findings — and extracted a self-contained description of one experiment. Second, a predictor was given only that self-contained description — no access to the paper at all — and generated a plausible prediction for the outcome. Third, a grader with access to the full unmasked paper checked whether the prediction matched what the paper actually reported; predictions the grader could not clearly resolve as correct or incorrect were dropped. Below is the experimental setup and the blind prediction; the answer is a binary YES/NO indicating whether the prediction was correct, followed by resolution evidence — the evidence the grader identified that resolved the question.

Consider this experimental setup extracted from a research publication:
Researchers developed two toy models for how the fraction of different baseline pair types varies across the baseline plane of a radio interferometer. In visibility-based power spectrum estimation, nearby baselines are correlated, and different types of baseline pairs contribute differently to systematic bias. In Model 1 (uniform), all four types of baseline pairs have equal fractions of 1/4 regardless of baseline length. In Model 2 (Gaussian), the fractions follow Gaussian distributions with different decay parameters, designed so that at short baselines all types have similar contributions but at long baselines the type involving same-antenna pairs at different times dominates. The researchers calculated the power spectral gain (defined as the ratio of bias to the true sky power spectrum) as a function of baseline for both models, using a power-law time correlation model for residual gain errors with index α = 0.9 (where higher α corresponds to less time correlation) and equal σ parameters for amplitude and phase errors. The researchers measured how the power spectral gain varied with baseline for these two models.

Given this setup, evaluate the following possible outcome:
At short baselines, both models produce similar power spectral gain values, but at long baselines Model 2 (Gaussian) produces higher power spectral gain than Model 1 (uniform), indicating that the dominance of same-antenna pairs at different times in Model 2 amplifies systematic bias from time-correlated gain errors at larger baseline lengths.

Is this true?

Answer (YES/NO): YES